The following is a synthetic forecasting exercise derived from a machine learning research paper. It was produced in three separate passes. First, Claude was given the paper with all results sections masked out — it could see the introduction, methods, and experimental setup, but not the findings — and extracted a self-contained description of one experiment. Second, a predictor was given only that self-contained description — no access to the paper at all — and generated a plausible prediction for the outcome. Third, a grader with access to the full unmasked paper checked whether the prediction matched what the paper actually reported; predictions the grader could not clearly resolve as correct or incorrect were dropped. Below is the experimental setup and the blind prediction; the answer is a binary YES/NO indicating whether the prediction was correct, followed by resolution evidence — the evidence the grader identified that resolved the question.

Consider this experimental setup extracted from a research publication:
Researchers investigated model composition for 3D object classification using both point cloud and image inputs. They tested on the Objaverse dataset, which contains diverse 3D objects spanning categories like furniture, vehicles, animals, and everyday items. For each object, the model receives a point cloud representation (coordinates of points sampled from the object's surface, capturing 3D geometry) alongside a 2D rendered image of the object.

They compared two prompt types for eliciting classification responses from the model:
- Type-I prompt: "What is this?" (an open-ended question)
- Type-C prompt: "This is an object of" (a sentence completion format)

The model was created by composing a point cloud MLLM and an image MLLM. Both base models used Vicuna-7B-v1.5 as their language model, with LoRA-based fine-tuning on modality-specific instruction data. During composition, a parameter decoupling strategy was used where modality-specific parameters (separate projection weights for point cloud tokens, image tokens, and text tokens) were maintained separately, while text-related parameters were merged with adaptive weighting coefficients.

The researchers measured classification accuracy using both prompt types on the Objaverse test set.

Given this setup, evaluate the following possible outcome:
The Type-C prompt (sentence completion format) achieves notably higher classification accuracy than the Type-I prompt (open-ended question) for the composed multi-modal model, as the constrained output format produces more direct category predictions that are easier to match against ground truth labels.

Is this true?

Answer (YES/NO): NO